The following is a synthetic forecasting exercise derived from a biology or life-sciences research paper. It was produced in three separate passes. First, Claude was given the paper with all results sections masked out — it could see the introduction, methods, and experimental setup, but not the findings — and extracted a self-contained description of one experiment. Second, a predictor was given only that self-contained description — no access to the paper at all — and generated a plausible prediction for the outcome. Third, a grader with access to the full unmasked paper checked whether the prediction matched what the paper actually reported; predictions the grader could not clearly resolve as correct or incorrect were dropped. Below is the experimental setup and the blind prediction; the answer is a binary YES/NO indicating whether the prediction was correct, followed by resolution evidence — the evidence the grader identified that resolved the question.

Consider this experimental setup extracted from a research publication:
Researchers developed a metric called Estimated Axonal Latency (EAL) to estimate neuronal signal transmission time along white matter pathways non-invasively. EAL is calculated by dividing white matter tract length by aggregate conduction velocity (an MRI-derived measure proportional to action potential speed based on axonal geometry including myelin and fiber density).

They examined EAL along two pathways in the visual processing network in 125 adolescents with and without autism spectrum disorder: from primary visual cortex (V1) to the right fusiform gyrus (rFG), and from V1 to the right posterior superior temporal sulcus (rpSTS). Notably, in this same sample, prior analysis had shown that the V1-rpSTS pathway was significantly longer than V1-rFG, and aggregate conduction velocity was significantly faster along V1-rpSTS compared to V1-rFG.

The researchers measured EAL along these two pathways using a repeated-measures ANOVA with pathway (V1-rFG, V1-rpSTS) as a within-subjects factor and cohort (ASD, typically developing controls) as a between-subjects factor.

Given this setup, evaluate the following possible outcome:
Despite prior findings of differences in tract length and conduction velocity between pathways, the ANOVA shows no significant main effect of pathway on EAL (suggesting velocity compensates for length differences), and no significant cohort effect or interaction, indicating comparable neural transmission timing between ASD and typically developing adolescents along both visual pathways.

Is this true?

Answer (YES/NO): YES